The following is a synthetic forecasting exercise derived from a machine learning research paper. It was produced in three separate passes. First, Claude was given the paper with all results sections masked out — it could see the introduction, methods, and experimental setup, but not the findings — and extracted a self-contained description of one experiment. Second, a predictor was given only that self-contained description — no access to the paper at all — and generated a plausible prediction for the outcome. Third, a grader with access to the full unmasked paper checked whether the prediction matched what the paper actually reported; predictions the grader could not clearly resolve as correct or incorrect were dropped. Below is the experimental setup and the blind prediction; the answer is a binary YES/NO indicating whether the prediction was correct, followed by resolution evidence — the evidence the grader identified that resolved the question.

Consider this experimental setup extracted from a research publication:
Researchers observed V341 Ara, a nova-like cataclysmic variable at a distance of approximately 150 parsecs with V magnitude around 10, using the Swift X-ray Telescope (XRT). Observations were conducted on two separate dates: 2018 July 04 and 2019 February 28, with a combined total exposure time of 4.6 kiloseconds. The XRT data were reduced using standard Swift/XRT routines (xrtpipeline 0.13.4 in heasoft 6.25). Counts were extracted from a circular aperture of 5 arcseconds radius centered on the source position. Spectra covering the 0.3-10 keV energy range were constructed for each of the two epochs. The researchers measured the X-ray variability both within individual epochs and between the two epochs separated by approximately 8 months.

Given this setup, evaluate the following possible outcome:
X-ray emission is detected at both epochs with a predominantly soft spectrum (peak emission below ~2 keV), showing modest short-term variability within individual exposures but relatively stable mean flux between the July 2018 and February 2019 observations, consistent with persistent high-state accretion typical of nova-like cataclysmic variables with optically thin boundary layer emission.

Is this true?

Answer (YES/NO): NO